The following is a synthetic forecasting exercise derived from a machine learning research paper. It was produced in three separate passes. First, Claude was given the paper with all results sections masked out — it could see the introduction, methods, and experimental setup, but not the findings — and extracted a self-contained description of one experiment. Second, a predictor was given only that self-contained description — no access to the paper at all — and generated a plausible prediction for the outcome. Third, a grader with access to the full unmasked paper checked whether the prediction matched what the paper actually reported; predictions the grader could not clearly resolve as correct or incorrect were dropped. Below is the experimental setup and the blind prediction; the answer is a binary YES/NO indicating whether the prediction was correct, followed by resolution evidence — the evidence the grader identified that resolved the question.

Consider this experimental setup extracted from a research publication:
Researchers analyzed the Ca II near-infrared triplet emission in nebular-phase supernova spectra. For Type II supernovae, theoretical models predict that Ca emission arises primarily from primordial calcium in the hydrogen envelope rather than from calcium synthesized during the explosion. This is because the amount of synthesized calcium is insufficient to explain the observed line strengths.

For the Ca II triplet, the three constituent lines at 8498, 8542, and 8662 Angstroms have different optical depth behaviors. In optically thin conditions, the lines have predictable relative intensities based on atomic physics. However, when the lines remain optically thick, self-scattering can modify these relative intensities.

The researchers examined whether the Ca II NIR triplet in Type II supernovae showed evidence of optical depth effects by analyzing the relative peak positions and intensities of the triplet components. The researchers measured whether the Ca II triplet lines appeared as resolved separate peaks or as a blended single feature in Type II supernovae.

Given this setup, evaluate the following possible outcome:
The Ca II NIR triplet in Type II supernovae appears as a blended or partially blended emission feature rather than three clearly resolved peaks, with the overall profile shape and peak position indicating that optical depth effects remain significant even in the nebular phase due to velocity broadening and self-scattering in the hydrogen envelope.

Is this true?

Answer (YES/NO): NO